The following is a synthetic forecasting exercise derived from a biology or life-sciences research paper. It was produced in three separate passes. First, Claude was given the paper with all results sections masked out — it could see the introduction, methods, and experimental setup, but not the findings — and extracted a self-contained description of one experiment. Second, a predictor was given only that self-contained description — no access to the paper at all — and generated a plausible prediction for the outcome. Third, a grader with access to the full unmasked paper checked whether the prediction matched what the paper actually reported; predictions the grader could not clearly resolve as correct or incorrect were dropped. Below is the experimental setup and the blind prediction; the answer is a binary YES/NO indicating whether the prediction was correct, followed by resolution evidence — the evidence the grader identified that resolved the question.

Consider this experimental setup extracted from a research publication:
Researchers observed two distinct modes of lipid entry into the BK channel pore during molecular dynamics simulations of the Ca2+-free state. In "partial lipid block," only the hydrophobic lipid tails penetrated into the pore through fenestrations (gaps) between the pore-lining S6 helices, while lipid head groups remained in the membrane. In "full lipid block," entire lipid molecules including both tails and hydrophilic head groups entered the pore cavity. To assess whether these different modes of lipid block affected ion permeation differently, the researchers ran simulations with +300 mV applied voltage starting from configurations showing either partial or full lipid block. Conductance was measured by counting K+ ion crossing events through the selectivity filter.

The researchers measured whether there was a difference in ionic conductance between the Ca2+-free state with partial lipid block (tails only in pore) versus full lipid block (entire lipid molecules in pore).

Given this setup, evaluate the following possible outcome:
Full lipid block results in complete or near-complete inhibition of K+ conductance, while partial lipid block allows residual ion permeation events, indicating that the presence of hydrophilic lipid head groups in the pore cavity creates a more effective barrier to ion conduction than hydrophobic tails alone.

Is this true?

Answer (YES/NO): NO